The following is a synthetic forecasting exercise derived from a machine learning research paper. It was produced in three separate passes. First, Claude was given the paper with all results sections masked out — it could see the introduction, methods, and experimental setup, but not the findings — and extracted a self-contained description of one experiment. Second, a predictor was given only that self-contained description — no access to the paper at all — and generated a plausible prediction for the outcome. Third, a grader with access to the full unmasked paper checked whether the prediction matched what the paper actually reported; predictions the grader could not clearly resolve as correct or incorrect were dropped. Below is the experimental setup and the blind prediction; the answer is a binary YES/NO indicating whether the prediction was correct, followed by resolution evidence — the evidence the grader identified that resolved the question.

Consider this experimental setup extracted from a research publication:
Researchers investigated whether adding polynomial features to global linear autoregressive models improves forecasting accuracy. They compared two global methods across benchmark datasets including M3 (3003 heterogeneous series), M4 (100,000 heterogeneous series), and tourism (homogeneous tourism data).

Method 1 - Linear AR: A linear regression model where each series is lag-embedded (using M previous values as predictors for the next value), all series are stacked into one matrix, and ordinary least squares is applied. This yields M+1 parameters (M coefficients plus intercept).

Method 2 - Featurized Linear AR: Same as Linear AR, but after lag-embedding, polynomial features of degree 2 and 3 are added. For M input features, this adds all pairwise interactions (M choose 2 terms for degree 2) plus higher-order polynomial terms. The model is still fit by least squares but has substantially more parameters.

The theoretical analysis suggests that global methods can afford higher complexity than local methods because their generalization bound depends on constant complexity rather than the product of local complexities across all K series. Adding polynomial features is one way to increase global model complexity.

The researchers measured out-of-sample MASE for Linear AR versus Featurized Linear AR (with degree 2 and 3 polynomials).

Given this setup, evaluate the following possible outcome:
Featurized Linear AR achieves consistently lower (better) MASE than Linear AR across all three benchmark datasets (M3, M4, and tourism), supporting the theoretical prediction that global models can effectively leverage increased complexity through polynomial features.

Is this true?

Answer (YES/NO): NO